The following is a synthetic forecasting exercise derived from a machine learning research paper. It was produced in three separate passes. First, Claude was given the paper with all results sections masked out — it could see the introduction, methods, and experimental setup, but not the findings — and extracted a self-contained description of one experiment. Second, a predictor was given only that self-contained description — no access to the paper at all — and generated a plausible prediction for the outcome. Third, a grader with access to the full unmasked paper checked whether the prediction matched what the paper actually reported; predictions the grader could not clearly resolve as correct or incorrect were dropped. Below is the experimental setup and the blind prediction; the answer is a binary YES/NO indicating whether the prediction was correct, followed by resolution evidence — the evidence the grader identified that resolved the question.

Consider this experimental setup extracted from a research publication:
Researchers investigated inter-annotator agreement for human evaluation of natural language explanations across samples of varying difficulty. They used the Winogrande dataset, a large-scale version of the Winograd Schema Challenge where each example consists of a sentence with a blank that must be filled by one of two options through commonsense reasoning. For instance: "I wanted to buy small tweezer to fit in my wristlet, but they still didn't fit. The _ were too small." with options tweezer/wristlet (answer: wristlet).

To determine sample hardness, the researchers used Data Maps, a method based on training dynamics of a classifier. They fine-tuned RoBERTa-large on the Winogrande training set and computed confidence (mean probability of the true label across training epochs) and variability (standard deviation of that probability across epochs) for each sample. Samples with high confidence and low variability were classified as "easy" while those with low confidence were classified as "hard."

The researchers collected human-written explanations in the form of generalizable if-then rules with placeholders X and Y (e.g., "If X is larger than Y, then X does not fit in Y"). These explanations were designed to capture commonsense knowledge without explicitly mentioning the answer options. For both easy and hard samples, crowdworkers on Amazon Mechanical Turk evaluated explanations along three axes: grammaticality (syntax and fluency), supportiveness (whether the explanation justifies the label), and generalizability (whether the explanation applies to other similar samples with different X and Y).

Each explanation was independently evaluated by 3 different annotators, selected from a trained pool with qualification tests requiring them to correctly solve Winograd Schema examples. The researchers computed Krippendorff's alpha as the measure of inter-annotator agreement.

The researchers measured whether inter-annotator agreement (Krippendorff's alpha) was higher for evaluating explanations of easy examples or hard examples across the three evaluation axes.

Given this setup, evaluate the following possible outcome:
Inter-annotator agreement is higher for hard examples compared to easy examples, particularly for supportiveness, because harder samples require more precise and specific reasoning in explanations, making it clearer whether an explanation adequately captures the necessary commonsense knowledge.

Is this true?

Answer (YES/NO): NO